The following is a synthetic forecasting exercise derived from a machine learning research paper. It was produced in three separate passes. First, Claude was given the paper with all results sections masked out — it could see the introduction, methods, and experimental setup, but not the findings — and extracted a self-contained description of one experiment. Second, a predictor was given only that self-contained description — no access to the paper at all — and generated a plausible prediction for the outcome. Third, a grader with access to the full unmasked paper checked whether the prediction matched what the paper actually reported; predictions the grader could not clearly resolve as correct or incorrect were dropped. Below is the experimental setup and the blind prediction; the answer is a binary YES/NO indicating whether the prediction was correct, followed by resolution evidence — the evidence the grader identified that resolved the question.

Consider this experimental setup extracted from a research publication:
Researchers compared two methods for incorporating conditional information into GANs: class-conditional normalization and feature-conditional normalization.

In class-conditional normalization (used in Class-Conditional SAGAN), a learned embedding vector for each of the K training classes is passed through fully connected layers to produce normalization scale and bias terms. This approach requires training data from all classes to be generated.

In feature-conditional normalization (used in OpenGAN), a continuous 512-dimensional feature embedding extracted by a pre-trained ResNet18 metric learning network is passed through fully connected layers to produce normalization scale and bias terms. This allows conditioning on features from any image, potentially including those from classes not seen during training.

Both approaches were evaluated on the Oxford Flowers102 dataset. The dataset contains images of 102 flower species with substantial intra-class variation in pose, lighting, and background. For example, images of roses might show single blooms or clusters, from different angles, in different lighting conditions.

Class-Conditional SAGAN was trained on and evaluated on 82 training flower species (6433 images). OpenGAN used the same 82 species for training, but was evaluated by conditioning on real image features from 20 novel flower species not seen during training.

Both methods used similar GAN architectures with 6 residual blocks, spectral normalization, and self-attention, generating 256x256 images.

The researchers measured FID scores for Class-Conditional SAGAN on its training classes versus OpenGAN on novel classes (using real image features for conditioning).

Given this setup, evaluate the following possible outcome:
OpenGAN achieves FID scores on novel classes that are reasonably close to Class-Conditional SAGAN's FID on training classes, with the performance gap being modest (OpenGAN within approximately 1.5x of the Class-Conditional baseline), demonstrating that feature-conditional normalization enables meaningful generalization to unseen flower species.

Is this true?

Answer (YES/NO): NO